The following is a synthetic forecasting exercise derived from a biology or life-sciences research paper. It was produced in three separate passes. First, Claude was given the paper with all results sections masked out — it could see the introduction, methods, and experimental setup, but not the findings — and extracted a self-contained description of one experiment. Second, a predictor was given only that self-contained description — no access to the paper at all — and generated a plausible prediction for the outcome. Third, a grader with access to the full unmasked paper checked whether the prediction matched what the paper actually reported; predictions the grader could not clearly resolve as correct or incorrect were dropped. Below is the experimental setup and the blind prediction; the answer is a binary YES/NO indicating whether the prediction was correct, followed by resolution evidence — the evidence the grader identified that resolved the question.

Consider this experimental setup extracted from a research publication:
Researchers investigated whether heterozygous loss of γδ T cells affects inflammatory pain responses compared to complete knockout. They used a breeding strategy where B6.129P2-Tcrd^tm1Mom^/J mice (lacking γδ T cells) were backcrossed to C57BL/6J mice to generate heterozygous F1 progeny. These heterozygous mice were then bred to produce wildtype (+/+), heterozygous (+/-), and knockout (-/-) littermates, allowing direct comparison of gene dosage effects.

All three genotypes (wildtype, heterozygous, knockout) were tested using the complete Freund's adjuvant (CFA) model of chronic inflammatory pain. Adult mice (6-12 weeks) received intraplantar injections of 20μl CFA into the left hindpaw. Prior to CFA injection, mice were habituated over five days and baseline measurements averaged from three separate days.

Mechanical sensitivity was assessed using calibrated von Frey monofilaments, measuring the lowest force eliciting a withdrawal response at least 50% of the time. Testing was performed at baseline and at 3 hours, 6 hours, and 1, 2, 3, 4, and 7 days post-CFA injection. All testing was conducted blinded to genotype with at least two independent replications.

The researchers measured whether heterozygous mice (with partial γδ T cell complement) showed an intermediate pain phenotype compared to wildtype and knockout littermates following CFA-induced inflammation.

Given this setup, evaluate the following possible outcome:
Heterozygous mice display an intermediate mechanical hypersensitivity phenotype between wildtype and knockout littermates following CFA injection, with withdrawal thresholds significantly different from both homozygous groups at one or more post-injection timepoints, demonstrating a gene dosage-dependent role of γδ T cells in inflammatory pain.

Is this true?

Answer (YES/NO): NO